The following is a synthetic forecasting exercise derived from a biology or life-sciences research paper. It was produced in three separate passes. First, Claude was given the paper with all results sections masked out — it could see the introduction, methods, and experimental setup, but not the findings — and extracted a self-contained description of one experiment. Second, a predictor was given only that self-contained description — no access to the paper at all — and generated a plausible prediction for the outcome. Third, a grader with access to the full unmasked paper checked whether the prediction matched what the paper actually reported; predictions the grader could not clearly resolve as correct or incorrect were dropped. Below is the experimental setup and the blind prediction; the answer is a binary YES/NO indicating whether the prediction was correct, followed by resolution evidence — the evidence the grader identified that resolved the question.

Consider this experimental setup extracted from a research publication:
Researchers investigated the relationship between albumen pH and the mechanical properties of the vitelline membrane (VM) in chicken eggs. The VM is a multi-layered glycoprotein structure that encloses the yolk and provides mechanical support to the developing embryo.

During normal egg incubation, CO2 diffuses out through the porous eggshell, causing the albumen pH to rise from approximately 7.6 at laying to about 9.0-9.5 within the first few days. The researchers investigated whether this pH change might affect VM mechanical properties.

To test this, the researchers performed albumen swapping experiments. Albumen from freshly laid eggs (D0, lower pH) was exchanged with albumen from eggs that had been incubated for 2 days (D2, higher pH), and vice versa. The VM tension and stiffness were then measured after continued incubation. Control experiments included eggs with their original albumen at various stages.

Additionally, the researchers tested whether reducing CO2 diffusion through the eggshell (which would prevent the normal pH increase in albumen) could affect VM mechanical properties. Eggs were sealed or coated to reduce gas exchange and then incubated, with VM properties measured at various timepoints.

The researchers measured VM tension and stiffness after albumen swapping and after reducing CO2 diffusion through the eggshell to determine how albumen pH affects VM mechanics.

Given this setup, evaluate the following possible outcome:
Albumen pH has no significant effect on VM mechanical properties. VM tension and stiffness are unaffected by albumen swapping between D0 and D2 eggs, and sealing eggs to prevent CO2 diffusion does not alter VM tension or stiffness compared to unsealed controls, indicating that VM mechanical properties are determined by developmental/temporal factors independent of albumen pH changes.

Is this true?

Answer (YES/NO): NO